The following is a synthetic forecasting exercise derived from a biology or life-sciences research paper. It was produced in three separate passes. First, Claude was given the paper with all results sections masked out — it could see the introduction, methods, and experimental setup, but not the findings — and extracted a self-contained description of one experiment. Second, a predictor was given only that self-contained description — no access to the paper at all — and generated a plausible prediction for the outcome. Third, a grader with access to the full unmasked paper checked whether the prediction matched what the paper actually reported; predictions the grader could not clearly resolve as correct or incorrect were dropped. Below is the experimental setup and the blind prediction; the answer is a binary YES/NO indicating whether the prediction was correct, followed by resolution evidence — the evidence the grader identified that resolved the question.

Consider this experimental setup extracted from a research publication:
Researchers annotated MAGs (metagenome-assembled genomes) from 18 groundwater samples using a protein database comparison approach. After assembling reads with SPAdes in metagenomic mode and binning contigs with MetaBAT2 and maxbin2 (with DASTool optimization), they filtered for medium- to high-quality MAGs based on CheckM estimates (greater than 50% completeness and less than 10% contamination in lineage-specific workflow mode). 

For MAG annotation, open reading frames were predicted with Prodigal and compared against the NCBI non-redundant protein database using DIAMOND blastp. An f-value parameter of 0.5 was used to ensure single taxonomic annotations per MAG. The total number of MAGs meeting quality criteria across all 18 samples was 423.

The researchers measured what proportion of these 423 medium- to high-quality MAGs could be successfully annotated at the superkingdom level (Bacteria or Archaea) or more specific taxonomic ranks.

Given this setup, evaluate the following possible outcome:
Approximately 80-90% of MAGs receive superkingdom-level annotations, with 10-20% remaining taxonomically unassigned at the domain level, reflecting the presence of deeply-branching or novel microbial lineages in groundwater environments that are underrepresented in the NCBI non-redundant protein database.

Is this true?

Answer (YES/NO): NO